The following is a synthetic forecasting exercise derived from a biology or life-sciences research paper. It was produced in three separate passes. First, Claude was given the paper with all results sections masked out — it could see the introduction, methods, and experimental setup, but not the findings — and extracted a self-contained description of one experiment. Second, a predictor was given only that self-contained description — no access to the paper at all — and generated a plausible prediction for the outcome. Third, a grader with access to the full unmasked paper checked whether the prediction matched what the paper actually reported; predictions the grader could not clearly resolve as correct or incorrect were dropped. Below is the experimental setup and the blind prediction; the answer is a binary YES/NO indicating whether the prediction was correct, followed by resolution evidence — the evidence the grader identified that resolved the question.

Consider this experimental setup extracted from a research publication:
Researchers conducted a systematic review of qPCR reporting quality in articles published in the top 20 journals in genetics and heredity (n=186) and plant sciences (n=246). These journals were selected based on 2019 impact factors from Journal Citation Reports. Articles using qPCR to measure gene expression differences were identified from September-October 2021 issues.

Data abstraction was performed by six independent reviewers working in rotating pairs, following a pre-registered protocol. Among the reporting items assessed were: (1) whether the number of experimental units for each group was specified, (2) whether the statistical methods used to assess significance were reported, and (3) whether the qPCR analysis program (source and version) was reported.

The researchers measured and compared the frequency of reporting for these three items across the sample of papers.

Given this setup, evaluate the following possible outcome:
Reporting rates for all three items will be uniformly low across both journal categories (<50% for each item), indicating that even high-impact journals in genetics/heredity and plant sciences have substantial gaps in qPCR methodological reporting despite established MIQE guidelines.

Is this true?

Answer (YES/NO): NO